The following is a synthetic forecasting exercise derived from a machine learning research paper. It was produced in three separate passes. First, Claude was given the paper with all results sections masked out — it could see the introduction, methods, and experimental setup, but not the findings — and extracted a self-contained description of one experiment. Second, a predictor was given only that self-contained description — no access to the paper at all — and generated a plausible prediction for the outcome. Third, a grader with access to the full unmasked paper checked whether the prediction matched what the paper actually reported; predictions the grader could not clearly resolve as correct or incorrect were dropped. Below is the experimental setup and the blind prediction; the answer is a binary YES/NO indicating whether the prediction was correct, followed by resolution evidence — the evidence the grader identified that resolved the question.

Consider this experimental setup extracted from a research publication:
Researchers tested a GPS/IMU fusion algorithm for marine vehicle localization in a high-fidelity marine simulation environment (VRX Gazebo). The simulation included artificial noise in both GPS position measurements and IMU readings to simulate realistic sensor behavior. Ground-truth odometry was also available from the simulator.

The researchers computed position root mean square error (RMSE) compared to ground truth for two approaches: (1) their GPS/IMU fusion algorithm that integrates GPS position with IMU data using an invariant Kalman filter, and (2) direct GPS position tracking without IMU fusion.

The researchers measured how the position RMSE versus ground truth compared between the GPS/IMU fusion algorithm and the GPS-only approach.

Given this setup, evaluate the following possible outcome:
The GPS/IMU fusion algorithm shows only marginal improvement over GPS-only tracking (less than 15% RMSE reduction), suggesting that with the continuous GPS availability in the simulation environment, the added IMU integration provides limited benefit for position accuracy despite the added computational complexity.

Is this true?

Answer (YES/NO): NO